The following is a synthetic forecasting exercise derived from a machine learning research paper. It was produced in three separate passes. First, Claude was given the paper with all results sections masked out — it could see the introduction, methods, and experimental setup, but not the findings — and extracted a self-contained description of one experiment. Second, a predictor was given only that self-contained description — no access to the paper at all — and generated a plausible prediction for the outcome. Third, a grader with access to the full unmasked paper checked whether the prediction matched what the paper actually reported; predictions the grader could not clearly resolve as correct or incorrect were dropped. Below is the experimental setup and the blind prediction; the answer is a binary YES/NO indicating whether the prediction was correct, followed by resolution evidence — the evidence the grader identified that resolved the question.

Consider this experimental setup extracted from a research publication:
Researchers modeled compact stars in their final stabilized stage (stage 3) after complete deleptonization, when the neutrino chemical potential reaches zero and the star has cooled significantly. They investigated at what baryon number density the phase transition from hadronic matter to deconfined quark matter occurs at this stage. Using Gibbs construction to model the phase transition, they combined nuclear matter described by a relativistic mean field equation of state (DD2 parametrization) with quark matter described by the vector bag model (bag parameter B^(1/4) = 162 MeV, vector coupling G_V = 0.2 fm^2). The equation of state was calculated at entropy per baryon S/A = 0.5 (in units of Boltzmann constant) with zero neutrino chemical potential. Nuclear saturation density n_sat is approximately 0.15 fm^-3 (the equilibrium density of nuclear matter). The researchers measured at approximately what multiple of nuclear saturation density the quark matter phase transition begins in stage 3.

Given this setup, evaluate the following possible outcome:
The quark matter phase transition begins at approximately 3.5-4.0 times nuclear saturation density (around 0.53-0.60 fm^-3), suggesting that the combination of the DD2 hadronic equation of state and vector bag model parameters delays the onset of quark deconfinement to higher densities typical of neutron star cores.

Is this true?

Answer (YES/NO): NO